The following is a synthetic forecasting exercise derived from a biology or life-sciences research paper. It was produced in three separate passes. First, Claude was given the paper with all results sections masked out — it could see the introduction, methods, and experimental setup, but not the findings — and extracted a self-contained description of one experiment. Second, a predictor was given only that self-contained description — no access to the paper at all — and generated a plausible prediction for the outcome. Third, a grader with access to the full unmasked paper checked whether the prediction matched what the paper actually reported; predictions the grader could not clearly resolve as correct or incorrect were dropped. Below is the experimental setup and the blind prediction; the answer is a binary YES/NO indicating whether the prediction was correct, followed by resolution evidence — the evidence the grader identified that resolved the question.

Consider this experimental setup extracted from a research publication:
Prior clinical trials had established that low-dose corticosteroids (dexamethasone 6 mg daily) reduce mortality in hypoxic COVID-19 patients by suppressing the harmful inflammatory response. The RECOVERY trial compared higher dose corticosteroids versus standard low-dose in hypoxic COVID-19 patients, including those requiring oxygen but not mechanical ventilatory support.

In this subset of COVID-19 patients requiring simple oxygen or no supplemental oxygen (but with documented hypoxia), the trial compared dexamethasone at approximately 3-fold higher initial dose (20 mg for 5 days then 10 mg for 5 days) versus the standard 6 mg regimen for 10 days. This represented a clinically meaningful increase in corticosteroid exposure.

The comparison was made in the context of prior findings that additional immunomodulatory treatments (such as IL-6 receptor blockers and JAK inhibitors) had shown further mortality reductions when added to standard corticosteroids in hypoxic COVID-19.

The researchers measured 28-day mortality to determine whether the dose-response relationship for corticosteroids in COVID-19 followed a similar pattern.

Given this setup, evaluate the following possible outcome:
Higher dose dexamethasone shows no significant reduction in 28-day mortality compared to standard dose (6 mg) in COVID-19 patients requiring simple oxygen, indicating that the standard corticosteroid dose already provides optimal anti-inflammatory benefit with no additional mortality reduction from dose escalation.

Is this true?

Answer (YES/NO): NO